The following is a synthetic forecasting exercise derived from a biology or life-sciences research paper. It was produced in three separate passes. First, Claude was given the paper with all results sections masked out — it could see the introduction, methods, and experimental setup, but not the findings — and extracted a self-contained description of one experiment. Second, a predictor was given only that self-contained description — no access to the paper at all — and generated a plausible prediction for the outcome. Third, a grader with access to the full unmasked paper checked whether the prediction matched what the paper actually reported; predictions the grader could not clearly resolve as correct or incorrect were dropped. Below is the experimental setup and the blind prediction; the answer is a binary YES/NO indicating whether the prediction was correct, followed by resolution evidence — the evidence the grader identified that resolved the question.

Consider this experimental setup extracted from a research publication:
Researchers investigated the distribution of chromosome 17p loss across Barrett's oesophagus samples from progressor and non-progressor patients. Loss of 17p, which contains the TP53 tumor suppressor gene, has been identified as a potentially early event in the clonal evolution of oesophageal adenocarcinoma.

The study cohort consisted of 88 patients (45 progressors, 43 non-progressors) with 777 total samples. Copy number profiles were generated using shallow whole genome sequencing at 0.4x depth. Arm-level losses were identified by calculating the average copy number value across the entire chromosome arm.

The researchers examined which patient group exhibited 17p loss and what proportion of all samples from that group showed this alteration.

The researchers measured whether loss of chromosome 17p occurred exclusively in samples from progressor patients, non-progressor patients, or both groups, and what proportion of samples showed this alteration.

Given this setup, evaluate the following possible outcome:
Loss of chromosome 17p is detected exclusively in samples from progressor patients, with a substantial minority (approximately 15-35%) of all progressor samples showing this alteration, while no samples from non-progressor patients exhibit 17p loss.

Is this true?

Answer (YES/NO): YES